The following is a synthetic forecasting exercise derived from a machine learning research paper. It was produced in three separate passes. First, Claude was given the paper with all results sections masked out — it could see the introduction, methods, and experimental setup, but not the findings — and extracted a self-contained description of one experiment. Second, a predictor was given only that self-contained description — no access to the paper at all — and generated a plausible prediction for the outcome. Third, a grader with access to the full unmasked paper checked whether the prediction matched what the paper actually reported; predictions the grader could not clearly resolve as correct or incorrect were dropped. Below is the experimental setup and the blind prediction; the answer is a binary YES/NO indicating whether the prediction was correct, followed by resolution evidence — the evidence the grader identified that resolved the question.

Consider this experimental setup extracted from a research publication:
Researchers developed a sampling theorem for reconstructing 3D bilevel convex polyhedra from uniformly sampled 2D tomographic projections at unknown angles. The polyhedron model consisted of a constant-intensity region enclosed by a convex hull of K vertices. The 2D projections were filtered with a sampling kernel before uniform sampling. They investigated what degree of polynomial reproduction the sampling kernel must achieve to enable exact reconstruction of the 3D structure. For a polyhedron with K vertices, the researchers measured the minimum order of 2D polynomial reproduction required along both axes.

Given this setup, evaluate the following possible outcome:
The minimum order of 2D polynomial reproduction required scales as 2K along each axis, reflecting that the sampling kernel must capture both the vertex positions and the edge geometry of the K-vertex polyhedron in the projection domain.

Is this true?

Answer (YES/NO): NO